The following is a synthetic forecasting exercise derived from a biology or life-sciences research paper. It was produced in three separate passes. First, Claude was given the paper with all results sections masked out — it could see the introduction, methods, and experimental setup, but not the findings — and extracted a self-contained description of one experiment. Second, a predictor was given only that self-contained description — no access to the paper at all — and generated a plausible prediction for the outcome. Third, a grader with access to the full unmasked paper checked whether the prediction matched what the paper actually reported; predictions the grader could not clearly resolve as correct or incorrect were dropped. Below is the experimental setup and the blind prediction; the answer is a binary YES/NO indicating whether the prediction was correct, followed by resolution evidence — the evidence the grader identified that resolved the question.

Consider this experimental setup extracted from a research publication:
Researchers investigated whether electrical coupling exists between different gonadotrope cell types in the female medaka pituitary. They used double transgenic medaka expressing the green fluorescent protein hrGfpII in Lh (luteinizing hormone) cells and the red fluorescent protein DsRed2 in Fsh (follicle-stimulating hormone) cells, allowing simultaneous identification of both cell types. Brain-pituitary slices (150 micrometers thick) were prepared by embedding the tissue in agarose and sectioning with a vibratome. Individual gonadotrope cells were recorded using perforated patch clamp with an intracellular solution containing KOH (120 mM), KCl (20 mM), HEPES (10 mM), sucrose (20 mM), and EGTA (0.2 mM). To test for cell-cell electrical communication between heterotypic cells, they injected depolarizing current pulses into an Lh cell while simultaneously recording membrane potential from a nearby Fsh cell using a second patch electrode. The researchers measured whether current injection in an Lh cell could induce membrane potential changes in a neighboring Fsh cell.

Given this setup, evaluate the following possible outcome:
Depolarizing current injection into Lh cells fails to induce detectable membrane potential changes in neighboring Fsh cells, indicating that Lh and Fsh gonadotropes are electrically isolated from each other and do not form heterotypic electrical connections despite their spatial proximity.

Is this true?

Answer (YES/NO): NO